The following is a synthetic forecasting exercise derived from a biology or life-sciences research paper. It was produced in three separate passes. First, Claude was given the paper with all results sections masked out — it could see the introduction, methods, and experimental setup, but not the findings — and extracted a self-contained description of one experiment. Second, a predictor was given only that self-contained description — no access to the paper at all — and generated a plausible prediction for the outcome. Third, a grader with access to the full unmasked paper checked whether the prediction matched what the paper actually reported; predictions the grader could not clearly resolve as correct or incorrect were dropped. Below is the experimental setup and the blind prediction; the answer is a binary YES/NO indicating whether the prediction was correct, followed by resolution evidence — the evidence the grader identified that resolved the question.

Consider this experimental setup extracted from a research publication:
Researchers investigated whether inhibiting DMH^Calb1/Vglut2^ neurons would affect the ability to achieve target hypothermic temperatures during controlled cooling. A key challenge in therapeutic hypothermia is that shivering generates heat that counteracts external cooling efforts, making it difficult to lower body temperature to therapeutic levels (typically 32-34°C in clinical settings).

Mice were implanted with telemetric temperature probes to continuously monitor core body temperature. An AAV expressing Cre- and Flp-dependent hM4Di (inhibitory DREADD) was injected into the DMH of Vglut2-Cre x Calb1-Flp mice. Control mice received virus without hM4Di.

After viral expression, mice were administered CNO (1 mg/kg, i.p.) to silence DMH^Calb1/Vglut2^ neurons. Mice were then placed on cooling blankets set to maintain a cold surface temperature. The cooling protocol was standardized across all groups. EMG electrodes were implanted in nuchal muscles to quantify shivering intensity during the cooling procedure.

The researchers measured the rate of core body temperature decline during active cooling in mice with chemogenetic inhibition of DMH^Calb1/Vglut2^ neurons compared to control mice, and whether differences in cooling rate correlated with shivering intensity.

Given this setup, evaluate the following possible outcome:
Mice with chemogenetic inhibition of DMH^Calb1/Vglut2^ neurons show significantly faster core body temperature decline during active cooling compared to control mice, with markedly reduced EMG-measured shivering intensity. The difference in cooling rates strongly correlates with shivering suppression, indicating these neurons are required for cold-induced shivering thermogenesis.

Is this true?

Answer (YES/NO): YES